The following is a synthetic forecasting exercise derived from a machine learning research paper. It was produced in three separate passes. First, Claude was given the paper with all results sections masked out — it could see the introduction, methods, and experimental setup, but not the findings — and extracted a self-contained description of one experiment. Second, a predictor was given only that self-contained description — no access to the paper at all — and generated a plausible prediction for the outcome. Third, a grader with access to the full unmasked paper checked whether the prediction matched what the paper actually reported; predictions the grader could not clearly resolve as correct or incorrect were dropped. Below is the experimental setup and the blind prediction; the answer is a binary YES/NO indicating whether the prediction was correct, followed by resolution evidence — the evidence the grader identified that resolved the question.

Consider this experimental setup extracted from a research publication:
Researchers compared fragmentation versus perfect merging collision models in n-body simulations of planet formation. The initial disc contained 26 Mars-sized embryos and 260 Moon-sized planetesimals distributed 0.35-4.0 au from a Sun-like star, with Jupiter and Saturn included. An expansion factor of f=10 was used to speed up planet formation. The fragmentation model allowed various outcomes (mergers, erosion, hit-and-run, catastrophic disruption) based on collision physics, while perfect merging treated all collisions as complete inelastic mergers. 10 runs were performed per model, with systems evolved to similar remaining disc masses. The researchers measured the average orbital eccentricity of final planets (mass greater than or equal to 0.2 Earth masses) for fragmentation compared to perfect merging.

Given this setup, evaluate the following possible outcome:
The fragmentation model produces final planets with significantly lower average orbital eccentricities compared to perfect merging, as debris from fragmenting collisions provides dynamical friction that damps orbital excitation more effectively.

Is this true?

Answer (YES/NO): NO